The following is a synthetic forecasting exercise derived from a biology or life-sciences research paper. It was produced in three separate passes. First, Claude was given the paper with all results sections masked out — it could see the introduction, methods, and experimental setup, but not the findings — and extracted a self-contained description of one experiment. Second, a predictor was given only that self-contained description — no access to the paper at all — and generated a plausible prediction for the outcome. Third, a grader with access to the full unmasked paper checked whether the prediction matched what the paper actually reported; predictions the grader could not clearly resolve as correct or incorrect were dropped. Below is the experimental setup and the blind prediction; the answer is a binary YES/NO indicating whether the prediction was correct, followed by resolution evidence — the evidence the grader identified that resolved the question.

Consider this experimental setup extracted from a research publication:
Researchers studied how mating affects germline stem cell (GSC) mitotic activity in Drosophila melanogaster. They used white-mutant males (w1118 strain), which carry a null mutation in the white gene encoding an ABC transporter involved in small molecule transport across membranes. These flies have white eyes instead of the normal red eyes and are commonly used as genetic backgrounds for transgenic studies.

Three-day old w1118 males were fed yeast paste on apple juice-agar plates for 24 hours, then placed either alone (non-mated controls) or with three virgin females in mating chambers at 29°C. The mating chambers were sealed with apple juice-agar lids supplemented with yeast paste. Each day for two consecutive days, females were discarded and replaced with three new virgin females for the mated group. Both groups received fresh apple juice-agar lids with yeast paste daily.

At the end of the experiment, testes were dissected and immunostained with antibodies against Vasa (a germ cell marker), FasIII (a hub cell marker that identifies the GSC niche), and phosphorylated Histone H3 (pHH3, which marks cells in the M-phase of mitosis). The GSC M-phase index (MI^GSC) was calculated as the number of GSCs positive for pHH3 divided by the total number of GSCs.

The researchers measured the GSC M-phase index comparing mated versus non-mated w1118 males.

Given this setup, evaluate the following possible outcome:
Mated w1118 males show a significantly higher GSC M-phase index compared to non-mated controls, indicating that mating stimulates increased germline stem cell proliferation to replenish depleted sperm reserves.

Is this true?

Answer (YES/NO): NO